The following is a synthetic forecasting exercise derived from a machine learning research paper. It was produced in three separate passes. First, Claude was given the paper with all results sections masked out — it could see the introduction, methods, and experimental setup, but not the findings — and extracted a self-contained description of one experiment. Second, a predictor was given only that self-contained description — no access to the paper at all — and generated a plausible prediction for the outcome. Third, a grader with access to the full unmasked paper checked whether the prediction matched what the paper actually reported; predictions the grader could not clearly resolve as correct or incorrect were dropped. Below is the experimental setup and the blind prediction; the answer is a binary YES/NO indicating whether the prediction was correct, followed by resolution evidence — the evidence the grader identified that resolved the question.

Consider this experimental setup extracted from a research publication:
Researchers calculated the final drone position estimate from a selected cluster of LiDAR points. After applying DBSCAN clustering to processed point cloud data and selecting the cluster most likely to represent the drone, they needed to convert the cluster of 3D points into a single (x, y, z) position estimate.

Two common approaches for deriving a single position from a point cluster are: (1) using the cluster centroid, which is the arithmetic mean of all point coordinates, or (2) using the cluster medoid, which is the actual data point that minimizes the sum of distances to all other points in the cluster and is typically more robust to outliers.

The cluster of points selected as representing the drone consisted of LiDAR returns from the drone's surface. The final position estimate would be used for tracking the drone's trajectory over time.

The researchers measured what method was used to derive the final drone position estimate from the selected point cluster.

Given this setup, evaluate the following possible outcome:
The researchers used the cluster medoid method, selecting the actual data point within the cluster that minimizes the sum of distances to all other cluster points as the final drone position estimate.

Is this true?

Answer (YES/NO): NO